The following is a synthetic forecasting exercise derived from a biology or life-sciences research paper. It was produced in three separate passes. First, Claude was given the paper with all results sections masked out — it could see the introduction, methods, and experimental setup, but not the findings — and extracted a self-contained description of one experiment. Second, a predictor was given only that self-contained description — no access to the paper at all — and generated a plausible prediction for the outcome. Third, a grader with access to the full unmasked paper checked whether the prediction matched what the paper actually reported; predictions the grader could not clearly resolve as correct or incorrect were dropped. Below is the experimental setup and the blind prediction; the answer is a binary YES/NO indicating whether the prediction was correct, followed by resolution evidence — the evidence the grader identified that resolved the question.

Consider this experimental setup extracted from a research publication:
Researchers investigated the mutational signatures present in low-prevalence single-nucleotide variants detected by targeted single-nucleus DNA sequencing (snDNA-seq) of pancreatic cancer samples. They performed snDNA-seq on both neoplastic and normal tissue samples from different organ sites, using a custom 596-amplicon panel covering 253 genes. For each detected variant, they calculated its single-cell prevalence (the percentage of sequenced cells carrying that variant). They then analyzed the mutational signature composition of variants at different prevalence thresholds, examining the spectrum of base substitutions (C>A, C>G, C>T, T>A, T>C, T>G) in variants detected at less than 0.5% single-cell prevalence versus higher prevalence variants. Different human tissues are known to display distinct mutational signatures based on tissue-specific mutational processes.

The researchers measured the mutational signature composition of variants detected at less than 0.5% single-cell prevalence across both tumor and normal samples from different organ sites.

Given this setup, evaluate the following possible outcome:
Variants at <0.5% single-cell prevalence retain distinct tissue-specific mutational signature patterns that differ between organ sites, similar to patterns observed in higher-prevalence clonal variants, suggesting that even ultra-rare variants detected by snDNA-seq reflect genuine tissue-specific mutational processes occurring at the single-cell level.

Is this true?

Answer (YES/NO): NO